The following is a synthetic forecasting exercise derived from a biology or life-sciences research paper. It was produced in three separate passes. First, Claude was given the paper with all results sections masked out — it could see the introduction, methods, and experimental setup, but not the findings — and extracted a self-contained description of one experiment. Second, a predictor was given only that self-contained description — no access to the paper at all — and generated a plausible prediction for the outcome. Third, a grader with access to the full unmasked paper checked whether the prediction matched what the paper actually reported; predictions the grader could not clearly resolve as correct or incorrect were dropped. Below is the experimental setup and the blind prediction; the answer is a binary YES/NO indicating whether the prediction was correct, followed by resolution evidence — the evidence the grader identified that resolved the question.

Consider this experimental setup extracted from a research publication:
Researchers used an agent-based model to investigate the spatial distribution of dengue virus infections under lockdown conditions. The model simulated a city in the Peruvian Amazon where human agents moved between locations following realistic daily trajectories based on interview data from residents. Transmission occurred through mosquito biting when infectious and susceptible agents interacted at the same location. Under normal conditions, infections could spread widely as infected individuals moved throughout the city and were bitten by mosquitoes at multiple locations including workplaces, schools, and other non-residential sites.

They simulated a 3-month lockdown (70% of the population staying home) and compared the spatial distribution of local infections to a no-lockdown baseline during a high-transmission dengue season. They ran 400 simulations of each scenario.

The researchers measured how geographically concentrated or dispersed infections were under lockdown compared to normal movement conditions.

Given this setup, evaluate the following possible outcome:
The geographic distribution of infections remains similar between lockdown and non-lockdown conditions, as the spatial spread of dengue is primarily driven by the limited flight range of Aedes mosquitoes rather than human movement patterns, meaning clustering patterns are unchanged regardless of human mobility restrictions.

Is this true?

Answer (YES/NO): NO